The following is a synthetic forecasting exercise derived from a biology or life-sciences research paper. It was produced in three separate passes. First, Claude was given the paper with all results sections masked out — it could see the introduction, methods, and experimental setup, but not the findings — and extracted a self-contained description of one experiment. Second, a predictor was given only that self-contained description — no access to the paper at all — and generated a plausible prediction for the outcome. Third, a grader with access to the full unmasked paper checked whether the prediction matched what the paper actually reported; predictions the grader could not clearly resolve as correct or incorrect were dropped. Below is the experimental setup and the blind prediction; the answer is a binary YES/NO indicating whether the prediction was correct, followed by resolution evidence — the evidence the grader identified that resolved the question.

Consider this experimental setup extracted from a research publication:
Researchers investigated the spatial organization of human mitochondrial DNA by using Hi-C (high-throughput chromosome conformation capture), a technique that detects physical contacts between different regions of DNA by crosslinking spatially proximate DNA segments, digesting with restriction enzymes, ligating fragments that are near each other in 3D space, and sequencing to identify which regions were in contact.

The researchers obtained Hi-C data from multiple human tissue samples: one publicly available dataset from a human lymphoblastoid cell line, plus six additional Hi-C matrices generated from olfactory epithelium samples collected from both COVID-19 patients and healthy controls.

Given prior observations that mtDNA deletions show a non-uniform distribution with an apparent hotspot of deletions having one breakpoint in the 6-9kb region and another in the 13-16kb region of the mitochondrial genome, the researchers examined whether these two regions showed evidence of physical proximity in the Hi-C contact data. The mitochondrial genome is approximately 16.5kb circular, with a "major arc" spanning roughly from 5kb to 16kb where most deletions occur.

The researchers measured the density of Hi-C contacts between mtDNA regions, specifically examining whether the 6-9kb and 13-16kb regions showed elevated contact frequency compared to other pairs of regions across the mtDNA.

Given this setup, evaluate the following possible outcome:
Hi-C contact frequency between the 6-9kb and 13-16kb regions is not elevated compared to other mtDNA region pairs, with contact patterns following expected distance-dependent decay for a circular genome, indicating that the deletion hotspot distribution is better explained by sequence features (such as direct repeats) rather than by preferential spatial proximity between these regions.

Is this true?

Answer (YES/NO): NO